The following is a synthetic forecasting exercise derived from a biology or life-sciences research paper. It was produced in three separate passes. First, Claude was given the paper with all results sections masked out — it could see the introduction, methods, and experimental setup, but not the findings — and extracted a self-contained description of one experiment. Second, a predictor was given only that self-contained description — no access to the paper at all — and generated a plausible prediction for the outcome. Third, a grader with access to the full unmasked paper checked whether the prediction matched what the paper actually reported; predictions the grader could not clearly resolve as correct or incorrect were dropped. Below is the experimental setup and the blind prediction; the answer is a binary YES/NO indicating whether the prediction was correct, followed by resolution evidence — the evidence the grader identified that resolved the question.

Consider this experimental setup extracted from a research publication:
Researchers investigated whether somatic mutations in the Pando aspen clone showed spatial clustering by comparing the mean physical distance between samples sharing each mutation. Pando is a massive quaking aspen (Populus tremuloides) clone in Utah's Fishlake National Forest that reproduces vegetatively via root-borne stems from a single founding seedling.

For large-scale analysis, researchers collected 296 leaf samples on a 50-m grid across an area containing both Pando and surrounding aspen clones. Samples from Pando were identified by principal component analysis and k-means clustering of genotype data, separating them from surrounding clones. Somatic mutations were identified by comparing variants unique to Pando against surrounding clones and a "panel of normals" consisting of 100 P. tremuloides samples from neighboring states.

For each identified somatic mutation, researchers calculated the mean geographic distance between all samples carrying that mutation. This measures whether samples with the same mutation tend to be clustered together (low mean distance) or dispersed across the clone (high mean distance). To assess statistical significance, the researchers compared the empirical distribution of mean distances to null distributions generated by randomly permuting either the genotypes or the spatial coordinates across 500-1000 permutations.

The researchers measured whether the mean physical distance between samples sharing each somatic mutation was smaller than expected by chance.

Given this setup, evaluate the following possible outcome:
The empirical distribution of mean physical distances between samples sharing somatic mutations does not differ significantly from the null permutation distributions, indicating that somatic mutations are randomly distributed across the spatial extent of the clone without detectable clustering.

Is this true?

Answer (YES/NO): NO